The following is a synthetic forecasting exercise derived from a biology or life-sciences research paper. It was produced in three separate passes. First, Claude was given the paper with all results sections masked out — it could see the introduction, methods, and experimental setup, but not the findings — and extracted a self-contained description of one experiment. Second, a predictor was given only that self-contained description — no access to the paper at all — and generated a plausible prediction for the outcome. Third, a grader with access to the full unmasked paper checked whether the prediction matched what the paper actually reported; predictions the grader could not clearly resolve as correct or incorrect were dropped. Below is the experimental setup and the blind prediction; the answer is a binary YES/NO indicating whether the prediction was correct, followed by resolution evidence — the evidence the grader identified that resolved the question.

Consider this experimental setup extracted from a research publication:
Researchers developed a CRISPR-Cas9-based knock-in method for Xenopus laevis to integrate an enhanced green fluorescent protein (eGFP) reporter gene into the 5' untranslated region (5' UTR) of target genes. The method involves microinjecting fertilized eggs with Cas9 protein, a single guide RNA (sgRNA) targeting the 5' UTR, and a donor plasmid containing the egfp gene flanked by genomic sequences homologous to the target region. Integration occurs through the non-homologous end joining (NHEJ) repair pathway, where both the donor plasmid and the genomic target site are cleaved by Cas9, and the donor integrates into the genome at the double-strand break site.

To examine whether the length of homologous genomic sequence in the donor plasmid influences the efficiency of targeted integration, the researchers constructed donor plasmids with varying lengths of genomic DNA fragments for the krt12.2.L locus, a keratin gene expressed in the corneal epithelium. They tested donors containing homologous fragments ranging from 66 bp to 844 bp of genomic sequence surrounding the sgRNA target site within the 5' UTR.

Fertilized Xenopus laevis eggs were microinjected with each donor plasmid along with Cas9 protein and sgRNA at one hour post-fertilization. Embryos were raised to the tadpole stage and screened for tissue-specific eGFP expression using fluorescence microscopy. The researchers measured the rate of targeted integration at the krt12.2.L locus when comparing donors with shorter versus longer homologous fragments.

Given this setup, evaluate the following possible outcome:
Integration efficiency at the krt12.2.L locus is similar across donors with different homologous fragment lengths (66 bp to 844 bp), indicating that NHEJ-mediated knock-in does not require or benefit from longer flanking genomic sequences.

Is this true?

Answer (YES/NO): NO